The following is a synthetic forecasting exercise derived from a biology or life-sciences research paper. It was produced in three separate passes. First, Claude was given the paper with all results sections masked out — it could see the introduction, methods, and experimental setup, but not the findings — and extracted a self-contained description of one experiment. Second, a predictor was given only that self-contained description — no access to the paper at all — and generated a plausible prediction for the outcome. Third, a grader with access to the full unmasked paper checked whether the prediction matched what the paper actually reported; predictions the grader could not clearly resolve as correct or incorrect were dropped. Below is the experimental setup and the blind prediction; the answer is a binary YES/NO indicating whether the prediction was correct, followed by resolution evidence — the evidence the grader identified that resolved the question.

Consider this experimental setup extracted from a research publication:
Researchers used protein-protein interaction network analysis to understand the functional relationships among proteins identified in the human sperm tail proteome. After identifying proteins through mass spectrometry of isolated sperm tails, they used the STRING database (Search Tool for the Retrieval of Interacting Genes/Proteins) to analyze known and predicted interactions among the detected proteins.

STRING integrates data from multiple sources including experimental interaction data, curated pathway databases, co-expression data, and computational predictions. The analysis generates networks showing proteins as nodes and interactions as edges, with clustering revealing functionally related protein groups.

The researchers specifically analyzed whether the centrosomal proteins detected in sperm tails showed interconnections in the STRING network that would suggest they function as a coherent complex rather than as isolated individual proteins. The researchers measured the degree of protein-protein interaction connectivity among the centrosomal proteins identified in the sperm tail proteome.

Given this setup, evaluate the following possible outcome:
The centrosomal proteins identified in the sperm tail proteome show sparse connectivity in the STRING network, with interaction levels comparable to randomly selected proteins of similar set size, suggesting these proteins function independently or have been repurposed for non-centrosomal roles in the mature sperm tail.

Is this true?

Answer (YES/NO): NO